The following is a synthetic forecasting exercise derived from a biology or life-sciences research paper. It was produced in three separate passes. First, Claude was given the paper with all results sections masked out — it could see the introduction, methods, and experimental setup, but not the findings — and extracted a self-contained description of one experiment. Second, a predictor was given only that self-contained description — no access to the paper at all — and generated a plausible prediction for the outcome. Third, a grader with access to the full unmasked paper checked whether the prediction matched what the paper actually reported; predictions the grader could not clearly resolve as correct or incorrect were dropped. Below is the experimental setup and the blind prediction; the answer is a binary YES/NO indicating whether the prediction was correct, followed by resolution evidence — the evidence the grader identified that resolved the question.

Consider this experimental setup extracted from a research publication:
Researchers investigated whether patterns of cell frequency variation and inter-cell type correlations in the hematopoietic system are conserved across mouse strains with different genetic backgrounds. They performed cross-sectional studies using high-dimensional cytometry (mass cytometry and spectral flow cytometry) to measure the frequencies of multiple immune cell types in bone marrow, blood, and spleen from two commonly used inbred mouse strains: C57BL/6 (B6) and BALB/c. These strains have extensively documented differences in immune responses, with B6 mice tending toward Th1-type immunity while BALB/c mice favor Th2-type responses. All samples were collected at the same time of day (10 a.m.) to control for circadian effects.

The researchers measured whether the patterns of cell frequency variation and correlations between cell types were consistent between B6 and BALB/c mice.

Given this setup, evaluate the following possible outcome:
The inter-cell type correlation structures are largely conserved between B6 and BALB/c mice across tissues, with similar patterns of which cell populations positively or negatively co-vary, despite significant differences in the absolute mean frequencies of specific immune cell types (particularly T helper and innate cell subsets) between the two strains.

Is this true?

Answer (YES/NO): YES